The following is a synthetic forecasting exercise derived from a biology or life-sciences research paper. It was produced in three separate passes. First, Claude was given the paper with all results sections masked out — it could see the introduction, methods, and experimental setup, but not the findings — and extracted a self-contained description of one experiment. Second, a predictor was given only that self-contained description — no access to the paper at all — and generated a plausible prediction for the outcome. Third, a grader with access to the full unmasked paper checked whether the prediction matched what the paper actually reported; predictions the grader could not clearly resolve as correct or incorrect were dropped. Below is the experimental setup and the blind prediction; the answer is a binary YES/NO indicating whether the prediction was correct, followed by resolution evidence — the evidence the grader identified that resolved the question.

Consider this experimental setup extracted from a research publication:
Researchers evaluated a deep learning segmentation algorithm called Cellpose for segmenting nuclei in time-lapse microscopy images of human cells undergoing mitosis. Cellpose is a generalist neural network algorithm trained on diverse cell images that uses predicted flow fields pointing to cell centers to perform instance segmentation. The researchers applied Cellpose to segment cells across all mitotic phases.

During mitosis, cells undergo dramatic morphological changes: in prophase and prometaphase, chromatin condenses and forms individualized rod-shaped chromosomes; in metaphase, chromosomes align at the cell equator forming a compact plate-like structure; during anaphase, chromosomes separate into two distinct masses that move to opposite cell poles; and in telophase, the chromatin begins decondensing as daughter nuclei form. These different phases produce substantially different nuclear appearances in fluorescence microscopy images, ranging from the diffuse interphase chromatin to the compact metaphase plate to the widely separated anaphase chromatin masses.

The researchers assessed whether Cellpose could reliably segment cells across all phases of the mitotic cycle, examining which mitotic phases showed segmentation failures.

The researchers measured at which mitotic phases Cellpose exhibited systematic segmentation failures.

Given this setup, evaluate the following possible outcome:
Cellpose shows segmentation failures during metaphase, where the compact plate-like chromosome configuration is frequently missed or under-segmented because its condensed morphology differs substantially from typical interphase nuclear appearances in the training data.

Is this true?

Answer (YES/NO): YES